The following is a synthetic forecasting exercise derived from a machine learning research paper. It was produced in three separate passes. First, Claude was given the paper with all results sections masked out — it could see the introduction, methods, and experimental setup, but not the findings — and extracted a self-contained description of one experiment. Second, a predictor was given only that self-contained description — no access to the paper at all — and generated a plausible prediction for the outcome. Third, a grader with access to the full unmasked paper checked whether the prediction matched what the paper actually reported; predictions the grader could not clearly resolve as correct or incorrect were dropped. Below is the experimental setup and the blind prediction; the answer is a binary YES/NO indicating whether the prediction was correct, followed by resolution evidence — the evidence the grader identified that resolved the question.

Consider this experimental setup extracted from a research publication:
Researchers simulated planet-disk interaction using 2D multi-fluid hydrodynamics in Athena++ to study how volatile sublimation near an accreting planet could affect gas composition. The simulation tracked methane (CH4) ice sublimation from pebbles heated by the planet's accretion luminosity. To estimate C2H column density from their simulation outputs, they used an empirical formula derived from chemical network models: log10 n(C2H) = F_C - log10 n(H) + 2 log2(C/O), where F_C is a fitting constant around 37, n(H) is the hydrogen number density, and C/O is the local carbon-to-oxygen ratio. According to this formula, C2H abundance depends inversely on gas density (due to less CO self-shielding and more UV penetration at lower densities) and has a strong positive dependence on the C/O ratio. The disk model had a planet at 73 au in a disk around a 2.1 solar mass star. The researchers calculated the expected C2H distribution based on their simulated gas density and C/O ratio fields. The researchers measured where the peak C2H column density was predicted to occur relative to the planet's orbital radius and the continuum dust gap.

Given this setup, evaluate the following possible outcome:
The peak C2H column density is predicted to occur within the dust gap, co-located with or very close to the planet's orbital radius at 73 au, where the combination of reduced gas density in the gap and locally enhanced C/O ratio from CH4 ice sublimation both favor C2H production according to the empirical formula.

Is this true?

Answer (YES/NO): YES